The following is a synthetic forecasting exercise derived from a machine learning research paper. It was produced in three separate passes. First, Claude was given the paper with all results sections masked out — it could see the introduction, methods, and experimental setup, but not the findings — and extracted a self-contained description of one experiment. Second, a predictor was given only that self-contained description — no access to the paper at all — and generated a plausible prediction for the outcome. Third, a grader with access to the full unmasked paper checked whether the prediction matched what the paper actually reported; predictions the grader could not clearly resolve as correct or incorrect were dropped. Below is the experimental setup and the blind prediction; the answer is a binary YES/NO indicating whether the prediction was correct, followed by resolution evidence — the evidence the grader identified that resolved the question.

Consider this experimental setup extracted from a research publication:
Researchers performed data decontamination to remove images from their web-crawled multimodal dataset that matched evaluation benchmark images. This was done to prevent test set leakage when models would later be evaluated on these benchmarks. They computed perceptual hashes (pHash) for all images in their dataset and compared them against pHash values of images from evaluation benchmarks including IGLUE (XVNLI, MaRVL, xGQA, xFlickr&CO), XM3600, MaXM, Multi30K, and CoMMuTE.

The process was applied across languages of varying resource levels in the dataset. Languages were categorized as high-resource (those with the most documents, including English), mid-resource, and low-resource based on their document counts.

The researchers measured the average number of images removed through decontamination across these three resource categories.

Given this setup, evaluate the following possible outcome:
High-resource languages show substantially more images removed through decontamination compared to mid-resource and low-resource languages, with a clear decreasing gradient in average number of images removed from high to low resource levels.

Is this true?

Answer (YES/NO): YES